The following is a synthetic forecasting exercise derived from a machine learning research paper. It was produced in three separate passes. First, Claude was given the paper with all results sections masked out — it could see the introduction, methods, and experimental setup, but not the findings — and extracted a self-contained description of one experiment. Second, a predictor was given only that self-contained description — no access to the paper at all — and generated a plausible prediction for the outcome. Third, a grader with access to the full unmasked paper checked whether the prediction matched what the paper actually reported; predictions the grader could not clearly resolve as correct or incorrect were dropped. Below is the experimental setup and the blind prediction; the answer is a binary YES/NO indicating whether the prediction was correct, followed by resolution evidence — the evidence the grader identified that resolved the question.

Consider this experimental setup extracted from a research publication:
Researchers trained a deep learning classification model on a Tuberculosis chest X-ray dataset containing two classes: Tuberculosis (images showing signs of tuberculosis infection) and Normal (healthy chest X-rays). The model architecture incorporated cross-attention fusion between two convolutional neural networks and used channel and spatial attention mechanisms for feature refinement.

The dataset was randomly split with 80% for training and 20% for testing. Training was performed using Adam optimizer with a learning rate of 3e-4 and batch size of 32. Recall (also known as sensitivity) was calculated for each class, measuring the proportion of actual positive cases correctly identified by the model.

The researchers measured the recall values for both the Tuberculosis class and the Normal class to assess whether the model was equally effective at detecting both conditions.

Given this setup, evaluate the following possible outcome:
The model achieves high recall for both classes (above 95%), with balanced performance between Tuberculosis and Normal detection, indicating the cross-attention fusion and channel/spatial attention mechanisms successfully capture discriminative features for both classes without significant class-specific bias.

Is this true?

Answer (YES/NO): NO